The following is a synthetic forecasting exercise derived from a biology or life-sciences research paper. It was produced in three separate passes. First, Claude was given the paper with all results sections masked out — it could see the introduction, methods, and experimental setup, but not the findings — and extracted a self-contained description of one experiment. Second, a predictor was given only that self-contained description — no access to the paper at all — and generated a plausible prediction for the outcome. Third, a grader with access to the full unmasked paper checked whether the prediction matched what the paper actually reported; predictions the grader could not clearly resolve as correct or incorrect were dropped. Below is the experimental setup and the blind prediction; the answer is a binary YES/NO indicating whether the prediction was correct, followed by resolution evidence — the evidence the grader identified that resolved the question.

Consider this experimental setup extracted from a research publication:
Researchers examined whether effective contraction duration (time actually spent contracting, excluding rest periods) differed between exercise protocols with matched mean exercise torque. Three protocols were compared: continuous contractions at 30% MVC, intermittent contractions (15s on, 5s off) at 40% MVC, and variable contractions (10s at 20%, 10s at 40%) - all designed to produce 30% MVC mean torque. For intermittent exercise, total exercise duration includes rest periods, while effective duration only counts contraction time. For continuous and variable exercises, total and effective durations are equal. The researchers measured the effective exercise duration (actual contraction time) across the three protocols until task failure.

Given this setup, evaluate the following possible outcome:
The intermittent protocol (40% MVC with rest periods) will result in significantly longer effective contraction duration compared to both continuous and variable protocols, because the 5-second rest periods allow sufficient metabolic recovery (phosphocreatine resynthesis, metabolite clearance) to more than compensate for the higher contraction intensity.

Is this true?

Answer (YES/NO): YES